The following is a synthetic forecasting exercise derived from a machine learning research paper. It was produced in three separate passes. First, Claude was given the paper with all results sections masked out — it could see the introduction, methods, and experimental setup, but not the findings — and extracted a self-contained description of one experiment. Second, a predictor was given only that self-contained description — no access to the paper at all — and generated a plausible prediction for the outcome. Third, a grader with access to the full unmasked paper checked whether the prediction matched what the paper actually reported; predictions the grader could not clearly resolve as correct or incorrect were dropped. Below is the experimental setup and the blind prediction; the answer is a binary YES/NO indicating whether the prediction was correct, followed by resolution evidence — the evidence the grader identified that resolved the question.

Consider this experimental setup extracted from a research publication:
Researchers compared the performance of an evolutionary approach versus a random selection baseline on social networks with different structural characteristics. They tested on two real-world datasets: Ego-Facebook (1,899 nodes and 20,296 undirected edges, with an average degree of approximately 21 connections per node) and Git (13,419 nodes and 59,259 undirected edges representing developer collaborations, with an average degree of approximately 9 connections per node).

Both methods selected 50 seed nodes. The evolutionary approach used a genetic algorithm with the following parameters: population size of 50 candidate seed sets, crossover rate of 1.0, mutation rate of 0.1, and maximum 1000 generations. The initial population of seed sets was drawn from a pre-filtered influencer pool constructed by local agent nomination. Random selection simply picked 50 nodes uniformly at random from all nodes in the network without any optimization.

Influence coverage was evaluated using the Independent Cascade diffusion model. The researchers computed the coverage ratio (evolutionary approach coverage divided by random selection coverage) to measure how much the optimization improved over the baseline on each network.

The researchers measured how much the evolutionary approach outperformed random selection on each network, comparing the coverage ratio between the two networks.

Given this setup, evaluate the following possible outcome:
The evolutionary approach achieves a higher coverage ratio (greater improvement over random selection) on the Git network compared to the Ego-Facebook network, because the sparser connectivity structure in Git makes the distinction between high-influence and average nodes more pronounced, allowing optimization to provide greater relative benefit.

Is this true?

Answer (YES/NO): YES